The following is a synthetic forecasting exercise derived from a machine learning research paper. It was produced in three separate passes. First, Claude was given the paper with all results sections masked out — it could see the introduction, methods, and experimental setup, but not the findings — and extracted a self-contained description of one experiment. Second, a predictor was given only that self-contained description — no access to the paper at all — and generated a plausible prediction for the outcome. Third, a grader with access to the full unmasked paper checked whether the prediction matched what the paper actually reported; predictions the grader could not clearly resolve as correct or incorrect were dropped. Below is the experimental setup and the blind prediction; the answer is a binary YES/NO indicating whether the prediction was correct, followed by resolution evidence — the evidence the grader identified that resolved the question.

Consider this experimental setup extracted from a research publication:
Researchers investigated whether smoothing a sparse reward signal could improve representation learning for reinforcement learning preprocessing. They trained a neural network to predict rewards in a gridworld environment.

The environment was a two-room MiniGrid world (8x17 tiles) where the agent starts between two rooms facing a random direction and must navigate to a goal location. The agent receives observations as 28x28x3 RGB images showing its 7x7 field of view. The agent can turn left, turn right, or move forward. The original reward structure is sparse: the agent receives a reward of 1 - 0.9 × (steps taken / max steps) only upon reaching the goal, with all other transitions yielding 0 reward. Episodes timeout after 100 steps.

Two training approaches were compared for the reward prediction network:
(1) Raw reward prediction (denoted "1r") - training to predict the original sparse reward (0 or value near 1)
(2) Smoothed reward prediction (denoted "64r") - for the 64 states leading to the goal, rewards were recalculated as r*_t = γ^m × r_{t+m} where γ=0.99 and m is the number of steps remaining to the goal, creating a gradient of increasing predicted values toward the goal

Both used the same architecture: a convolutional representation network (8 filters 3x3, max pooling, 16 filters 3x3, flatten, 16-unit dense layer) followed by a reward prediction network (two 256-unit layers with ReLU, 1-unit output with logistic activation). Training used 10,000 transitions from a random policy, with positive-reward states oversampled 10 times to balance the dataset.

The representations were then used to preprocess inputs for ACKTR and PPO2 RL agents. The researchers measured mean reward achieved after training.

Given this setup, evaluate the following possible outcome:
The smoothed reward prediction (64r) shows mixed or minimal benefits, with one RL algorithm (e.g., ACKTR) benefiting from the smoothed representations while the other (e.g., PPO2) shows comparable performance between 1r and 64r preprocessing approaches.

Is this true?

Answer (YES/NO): NO